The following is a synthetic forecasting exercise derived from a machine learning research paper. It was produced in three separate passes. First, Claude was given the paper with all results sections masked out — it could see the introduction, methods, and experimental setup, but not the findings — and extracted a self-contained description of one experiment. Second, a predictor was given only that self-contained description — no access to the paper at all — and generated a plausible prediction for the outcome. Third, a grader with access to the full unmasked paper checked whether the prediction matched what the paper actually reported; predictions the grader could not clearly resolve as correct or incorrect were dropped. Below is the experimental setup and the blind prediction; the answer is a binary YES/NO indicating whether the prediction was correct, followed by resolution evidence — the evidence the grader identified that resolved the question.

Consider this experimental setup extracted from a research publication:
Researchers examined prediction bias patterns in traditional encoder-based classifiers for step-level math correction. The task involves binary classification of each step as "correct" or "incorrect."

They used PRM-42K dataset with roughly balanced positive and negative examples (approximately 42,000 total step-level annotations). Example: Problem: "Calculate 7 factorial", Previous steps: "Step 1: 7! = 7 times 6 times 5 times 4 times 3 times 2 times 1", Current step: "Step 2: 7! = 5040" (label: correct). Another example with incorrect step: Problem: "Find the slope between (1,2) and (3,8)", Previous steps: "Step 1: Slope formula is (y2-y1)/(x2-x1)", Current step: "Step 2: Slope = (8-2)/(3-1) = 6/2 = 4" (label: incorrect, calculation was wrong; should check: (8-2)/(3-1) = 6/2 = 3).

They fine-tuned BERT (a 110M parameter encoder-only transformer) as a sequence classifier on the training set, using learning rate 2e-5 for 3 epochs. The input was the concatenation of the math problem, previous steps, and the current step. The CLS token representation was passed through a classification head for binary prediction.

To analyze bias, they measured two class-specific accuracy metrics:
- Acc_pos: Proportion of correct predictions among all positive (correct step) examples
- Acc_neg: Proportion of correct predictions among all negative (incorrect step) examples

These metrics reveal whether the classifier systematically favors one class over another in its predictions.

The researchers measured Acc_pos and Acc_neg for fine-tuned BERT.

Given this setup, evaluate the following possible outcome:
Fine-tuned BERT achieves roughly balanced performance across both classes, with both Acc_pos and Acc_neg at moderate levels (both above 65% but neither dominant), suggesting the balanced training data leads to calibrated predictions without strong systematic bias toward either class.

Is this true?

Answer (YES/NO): NO